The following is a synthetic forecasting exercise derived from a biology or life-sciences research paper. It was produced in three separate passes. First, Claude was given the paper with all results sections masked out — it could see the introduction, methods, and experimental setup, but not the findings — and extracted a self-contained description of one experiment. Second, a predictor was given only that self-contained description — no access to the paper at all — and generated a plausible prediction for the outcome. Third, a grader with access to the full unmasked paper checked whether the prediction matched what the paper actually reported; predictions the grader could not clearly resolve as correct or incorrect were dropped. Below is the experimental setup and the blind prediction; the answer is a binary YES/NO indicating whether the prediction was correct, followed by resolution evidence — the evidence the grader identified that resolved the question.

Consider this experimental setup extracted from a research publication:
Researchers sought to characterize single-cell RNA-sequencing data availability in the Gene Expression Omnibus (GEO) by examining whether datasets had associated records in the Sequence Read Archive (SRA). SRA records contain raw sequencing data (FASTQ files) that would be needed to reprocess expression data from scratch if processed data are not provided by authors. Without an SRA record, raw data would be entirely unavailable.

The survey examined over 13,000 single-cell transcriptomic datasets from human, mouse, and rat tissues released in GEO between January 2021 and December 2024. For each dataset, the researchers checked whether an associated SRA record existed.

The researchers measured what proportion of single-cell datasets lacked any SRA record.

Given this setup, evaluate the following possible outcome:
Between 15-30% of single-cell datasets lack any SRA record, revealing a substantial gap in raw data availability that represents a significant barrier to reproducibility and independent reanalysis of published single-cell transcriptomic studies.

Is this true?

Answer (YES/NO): NO